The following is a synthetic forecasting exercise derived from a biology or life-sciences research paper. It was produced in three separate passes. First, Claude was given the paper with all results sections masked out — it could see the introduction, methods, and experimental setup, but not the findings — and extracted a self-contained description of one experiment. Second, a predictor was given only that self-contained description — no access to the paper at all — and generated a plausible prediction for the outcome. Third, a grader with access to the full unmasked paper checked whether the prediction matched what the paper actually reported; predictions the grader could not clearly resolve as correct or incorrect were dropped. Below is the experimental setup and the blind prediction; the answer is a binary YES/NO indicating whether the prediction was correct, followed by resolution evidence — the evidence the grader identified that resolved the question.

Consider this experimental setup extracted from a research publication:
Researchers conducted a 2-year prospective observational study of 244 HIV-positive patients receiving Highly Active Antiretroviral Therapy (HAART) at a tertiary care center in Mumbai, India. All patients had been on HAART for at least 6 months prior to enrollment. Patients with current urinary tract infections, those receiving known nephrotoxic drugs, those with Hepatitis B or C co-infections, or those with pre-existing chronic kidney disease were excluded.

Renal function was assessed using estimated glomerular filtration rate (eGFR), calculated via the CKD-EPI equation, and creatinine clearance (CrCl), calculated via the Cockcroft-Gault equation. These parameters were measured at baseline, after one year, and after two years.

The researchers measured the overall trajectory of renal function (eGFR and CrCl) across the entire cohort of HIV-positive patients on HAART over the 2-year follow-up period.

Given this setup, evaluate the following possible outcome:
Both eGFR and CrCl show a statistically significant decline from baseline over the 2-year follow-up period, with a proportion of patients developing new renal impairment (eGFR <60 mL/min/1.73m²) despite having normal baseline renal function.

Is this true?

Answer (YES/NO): YES